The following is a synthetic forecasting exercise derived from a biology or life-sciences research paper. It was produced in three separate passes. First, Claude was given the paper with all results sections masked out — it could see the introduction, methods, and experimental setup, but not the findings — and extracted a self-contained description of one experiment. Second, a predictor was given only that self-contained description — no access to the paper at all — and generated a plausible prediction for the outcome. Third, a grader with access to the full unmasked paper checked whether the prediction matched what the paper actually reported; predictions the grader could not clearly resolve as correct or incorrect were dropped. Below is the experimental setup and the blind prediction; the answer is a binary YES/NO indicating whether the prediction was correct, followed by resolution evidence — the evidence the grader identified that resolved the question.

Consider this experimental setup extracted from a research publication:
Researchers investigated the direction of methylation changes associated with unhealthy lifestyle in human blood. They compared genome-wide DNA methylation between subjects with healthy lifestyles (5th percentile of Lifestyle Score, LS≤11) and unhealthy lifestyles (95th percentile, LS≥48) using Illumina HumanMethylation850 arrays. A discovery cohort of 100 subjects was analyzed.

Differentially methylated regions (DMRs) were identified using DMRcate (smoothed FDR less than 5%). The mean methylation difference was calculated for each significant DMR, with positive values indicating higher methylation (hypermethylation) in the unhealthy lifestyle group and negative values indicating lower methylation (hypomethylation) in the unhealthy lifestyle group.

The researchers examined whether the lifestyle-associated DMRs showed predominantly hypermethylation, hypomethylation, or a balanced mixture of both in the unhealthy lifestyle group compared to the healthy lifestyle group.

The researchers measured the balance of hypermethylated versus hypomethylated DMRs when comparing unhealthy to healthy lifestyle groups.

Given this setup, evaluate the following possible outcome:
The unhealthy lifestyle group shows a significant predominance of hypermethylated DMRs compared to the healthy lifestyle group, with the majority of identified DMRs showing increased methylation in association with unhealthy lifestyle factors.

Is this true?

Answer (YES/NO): NO